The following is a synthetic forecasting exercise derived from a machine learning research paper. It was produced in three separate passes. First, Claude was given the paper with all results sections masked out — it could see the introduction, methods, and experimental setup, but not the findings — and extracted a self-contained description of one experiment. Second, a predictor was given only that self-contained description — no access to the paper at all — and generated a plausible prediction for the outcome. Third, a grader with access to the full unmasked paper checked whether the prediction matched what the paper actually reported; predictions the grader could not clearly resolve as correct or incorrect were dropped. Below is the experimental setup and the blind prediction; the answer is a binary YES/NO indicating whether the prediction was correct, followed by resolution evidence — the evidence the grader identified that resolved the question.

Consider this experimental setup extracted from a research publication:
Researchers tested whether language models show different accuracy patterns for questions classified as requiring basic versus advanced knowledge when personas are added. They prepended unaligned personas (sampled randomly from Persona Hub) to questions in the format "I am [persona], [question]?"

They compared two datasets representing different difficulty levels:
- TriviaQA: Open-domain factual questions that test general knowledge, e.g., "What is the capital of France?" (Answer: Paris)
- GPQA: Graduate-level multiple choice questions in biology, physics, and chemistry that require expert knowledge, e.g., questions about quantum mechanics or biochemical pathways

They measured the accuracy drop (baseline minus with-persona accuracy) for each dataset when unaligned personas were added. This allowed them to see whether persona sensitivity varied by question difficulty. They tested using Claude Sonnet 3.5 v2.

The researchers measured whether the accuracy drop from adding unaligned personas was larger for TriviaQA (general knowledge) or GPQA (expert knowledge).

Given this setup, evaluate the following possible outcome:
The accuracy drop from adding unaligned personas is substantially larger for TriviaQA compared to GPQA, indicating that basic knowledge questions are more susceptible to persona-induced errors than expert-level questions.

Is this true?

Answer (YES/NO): NO